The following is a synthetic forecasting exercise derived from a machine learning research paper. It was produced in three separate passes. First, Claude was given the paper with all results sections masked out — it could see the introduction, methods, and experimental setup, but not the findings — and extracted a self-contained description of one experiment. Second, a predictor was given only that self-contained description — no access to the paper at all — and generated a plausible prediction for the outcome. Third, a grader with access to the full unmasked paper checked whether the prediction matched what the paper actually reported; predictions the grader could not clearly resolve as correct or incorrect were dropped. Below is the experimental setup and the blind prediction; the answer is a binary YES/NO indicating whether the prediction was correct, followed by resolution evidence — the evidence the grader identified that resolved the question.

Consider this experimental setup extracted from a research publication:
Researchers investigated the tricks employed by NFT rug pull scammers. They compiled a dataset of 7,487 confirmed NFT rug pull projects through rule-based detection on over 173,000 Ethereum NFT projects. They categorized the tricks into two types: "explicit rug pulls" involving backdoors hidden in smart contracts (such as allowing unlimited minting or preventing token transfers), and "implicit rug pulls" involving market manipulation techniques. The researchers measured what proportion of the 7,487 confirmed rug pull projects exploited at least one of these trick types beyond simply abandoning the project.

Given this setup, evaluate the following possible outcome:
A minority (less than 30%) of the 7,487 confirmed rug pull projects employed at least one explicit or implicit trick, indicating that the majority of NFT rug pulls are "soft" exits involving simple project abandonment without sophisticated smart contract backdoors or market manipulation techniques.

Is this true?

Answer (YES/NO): NO